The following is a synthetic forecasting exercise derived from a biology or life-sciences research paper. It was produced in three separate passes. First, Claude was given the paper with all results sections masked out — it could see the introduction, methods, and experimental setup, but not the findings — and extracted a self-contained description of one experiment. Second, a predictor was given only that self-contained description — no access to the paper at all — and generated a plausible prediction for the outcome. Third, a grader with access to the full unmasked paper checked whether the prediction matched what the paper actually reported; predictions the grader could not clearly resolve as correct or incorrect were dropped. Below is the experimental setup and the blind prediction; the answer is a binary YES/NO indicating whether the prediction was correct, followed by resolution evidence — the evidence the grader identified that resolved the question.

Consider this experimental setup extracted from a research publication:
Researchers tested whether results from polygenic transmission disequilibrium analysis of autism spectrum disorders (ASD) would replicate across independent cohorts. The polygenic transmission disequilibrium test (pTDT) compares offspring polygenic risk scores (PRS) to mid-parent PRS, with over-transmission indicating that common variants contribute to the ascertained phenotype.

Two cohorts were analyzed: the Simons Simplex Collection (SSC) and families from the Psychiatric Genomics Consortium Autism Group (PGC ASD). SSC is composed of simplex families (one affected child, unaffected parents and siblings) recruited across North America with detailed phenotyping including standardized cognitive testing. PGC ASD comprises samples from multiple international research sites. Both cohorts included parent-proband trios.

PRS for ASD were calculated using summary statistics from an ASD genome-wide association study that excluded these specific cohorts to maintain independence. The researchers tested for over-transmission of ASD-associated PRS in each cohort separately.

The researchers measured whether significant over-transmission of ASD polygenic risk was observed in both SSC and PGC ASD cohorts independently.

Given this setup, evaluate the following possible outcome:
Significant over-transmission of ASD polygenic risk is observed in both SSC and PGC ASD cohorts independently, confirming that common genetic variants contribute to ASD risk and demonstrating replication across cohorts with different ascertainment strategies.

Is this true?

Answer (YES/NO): YES